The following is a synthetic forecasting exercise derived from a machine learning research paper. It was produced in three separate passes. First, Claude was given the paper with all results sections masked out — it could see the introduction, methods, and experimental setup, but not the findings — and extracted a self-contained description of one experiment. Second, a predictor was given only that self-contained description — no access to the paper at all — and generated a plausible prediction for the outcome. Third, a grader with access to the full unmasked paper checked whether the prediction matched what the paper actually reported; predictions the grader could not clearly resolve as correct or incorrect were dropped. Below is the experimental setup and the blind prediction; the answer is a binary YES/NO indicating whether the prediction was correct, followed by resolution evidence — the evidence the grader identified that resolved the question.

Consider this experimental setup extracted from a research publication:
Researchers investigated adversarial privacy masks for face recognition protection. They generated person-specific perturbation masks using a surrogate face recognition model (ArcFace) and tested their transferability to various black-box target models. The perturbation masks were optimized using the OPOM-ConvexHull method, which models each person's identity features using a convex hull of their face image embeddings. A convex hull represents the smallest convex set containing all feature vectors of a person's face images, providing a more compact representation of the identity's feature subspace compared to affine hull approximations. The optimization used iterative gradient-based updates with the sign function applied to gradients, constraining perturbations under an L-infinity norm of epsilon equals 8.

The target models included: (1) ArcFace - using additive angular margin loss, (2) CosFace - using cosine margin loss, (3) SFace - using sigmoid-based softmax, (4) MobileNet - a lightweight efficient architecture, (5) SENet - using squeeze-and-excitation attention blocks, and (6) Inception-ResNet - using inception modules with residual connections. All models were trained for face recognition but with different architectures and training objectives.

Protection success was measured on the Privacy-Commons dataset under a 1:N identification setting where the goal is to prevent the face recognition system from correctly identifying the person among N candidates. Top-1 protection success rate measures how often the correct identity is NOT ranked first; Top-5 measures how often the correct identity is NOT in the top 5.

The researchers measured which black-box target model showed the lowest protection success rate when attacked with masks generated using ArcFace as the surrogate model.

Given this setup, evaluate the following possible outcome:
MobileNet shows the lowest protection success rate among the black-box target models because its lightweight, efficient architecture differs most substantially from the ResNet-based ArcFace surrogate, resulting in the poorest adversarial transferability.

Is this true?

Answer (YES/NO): NO